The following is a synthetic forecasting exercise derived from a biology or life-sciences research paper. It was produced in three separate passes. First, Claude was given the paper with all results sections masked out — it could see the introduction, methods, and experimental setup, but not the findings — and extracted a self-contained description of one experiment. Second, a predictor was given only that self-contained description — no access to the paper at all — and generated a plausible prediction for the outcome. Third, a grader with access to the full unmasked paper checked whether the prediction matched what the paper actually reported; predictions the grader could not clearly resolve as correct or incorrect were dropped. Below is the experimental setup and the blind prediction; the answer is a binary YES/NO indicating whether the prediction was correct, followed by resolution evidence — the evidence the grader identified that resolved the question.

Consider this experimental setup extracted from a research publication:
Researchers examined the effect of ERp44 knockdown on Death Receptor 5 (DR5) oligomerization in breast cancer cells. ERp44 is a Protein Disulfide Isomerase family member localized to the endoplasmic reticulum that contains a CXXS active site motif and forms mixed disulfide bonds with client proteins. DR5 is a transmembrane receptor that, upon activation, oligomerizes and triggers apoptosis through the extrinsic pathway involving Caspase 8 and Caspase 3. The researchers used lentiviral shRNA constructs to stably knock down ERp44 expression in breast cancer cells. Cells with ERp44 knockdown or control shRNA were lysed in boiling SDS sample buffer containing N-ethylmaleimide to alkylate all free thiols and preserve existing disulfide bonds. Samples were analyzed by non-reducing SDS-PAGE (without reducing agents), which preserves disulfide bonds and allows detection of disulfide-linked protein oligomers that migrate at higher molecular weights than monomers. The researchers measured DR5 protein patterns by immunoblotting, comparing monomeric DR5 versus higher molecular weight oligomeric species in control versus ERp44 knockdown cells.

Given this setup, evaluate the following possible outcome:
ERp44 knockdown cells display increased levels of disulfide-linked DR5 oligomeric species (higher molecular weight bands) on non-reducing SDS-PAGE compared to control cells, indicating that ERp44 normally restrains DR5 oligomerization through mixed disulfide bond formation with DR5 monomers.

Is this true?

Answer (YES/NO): YES